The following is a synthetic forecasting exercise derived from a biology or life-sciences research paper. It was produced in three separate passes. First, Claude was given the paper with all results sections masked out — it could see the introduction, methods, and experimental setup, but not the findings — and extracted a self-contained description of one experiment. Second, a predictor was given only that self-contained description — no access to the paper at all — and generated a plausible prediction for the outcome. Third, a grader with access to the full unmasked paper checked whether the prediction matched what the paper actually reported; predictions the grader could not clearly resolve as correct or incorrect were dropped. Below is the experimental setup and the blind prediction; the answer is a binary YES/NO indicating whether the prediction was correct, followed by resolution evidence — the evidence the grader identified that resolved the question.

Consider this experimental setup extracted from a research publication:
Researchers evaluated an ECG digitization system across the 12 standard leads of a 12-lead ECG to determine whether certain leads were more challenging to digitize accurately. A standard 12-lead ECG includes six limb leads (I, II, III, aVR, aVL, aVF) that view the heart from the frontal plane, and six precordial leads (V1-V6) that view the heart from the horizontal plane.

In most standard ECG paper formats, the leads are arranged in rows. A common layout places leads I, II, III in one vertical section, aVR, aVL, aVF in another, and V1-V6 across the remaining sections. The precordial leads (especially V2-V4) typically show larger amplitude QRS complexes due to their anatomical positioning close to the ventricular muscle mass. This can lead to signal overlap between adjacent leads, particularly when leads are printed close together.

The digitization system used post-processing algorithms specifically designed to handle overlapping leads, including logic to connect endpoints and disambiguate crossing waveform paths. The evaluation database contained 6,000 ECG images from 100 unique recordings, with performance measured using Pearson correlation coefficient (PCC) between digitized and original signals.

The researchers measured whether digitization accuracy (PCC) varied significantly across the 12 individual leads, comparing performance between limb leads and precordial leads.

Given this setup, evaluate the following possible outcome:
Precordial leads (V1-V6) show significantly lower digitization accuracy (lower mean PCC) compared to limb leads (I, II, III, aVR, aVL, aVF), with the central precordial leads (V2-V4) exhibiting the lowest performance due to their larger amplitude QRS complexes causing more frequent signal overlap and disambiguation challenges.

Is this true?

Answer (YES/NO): NO